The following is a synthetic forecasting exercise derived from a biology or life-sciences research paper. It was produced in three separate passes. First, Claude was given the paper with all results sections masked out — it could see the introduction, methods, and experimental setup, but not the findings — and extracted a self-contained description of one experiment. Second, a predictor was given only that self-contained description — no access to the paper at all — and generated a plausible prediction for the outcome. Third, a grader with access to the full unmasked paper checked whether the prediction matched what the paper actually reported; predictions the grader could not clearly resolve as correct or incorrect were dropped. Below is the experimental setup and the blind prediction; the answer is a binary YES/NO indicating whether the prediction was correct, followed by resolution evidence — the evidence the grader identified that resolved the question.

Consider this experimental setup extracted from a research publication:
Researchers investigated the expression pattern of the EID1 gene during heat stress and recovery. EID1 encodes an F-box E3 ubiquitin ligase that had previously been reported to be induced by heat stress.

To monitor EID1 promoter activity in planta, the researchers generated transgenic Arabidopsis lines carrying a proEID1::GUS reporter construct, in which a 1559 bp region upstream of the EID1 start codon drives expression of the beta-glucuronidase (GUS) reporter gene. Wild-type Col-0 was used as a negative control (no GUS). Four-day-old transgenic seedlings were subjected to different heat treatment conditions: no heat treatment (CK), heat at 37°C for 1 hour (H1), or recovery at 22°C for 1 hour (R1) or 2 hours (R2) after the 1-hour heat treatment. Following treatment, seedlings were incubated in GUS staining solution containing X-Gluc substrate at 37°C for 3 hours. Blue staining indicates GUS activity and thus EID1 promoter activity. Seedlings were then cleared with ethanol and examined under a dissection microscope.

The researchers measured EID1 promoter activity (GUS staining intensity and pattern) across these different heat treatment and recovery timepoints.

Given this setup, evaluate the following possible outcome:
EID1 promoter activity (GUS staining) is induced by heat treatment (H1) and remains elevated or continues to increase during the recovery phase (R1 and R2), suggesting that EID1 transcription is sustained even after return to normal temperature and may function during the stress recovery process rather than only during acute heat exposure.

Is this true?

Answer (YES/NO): NO